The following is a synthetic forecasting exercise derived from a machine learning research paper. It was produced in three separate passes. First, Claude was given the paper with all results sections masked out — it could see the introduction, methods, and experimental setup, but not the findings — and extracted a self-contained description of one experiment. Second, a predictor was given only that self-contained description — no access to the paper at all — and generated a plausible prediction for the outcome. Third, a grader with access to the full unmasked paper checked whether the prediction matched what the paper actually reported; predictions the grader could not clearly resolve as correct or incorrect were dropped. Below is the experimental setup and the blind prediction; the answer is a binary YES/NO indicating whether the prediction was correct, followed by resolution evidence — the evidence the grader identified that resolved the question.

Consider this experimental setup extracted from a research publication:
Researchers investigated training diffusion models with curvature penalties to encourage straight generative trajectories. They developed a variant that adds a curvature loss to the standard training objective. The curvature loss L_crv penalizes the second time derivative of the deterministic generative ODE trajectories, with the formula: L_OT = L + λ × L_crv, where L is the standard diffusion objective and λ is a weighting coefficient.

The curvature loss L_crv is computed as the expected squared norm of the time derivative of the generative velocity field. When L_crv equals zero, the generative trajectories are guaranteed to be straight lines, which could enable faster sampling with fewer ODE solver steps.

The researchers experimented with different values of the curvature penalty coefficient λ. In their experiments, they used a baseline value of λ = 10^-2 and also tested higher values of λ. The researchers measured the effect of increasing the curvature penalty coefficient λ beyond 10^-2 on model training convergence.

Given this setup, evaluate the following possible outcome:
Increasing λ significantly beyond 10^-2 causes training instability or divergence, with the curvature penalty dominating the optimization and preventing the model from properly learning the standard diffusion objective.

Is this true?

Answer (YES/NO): NO